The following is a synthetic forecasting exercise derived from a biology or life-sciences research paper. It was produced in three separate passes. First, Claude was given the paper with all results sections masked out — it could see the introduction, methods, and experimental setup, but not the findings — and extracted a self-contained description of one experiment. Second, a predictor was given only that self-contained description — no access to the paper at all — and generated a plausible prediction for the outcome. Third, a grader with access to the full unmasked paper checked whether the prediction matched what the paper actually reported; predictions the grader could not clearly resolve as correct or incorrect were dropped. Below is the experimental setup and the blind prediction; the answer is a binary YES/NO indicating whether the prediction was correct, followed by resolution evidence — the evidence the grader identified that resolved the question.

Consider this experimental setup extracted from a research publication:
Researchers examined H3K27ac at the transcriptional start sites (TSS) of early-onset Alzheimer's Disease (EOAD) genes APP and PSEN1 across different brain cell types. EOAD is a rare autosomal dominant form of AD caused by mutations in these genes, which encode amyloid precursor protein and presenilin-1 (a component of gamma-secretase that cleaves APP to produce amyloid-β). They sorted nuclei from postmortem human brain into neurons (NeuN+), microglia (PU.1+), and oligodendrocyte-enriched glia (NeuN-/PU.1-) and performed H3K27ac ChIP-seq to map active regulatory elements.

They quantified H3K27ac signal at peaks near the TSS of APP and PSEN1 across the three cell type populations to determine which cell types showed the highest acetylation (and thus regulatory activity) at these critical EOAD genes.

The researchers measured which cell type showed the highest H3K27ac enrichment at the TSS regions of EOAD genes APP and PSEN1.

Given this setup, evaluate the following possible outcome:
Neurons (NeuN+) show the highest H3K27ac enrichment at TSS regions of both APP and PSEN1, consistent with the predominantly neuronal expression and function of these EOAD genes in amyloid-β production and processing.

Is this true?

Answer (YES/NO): NO